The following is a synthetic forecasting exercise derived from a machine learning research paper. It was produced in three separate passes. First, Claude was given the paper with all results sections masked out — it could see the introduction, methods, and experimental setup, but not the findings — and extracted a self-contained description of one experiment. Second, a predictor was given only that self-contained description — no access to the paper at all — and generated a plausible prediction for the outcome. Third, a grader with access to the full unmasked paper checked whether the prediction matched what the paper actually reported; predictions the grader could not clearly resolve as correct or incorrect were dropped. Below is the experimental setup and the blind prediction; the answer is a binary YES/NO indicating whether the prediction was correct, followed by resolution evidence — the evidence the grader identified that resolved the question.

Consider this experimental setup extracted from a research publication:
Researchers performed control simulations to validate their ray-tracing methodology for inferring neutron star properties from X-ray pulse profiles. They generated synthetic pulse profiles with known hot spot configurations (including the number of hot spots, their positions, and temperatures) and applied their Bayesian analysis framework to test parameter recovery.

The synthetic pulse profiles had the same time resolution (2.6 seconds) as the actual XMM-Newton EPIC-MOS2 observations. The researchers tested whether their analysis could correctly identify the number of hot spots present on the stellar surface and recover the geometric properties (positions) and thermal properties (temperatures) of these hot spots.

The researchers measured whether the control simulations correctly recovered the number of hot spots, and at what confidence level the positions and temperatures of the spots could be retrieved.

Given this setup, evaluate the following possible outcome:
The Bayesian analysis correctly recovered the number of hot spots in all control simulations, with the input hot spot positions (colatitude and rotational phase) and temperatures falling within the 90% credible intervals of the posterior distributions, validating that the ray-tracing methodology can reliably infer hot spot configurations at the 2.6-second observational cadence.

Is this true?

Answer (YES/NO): NO